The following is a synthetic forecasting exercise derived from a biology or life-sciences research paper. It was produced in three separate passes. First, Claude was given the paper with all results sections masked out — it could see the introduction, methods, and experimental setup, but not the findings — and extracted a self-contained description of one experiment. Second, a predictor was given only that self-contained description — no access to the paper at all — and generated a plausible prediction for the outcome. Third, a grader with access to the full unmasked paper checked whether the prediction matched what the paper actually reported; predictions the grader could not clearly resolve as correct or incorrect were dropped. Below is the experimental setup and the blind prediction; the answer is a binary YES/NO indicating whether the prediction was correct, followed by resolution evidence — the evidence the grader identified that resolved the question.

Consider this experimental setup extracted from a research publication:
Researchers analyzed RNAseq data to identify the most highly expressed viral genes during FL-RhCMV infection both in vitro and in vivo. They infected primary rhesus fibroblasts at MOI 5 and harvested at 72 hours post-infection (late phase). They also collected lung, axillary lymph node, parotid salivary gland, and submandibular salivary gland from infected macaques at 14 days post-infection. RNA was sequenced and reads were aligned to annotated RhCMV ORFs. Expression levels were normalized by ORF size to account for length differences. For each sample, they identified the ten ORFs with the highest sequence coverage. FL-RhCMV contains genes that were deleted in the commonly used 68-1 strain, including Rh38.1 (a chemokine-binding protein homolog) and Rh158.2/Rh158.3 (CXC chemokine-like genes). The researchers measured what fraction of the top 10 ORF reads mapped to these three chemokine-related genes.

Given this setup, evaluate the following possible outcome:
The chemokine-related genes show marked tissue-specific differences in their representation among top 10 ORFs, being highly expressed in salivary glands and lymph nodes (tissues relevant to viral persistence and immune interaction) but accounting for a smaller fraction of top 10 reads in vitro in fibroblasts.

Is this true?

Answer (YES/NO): NO